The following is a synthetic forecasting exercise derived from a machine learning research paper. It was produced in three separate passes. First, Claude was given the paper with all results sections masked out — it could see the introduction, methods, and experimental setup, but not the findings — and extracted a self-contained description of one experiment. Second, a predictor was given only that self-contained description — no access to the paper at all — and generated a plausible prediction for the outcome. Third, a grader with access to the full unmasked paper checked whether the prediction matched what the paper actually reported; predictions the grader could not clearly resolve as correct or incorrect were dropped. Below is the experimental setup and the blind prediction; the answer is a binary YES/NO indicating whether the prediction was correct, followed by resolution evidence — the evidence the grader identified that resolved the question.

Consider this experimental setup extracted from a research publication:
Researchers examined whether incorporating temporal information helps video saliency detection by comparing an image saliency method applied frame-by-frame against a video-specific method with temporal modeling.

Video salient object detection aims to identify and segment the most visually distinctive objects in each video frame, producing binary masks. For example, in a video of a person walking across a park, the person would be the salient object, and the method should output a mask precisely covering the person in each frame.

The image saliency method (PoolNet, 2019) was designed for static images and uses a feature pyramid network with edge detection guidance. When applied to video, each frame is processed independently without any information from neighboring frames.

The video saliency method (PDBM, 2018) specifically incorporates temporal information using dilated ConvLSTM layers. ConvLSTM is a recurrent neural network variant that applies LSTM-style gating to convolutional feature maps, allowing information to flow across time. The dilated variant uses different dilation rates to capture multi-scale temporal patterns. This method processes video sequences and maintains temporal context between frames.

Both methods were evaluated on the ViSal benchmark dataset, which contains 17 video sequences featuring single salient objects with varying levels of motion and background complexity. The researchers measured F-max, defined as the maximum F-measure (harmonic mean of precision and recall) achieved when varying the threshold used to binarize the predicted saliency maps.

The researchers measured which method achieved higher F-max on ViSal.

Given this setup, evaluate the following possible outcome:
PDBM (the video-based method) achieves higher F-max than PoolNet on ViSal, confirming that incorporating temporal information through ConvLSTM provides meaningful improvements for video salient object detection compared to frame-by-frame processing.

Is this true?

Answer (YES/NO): NO